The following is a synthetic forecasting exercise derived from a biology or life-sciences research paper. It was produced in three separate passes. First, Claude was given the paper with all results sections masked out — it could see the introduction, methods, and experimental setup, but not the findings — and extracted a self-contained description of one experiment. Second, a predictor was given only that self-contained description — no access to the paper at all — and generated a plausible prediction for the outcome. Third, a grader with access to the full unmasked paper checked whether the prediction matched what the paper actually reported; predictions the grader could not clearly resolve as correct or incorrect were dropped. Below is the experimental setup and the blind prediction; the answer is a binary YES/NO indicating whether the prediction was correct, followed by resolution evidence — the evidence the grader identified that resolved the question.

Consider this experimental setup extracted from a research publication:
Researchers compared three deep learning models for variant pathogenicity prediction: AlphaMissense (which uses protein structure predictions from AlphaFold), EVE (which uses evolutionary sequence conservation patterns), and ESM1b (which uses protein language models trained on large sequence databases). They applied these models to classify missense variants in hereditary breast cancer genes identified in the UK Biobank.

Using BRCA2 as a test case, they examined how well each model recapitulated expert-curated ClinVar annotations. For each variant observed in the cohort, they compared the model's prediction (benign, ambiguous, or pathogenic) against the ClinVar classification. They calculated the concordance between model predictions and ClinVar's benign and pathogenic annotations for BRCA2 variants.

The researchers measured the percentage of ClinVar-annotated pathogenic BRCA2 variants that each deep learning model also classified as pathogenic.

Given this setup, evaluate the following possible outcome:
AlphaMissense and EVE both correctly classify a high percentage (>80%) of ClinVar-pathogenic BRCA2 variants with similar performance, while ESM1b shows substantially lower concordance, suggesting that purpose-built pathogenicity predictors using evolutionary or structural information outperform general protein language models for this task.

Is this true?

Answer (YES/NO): NO